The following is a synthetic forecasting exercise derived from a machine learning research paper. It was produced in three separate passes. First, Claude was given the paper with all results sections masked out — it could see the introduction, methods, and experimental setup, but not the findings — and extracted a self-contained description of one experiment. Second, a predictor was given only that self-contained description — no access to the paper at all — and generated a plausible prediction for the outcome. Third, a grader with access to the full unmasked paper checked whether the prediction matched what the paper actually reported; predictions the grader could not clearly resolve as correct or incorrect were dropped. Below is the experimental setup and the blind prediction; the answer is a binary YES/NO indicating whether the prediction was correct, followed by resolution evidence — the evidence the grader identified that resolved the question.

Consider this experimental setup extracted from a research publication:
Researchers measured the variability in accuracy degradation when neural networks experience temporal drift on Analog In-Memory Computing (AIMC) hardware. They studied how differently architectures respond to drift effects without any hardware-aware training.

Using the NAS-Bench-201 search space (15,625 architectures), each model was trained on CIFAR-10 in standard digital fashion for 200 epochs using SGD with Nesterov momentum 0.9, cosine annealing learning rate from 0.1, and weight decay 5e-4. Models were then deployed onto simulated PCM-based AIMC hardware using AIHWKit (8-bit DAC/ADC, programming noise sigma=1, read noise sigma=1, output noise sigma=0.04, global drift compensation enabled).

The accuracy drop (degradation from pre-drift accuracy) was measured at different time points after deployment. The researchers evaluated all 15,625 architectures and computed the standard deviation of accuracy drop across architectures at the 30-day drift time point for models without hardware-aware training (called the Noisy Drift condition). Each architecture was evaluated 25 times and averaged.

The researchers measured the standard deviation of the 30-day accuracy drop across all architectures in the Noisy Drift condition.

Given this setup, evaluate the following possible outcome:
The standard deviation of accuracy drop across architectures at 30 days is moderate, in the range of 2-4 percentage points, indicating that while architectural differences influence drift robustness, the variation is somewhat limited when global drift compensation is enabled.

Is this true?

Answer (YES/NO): NO